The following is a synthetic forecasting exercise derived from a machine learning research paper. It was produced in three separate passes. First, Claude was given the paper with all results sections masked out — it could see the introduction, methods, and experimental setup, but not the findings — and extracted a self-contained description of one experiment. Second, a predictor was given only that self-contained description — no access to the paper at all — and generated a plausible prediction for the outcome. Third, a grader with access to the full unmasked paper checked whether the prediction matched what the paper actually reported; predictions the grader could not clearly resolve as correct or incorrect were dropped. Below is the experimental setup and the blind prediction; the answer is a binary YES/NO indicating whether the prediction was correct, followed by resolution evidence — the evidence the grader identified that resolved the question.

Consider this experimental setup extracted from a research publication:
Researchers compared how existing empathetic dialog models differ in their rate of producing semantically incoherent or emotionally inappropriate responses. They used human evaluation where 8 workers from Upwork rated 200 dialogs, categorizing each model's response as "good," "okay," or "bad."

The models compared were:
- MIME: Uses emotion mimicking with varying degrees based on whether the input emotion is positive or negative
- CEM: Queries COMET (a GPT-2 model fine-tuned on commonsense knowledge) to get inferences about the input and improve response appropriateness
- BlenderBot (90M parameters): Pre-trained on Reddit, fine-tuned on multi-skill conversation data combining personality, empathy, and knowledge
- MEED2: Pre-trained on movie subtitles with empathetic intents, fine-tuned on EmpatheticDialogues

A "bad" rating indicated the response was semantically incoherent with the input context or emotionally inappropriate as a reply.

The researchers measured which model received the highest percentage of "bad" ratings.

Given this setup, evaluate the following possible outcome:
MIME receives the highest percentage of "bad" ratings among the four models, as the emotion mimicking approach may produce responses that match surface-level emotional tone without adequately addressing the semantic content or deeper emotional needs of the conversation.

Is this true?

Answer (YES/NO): YES